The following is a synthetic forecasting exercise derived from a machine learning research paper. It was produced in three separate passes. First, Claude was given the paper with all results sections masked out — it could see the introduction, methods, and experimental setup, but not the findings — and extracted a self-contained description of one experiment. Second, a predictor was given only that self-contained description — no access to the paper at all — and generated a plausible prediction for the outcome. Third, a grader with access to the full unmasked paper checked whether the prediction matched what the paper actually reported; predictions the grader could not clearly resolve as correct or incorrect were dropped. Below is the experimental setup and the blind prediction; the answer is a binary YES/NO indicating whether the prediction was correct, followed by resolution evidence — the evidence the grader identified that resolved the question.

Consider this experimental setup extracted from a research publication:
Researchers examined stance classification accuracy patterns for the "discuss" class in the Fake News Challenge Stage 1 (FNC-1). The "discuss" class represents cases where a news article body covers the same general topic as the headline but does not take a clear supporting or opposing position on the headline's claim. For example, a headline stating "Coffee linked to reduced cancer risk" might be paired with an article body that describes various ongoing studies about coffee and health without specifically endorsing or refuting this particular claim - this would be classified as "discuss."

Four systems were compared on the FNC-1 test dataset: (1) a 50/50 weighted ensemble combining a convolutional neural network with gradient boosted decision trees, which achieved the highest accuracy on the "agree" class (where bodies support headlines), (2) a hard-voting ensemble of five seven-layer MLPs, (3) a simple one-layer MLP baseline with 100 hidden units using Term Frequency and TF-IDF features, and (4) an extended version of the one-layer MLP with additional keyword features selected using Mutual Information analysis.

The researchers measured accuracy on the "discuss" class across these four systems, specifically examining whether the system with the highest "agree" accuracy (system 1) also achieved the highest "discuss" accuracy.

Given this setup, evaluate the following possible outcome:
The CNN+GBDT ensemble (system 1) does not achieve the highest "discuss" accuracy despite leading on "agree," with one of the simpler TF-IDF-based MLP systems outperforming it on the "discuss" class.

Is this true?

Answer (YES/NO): YES